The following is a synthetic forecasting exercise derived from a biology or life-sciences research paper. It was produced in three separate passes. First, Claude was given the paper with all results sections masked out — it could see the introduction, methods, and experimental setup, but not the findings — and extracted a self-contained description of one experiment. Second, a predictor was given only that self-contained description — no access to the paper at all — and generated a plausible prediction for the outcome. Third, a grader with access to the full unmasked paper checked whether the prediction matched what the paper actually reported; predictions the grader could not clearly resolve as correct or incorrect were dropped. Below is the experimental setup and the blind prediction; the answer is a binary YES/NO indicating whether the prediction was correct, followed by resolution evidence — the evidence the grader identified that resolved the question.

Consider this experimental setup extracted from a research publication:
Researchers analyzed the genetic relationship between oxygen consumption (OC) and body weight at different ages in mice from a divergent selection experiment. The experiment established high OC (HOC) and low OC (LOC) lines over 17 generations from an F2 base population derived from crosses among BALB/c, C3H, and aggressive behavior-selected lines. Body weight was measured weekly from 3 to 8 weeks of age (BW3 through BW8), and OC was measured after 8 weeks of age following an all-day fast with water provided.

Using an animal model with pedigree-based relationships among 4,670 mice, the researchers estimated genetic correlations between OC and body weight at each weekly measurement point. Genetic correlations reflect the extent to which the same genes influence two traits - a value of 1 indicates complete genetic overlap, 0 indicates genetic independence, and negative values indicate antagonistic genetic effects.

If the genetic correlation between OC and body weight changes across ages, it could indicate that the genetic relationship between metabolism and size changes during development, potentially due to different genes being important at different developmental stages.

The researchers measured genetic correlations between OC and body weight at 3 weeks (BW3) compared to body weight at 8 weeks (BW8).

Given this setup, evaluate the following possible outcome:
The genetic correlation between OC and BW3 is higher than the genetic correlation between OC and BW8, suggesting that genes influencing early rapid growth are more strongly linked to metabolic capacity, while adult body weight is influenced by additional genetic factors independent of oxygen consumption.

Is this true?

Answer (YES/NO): NO